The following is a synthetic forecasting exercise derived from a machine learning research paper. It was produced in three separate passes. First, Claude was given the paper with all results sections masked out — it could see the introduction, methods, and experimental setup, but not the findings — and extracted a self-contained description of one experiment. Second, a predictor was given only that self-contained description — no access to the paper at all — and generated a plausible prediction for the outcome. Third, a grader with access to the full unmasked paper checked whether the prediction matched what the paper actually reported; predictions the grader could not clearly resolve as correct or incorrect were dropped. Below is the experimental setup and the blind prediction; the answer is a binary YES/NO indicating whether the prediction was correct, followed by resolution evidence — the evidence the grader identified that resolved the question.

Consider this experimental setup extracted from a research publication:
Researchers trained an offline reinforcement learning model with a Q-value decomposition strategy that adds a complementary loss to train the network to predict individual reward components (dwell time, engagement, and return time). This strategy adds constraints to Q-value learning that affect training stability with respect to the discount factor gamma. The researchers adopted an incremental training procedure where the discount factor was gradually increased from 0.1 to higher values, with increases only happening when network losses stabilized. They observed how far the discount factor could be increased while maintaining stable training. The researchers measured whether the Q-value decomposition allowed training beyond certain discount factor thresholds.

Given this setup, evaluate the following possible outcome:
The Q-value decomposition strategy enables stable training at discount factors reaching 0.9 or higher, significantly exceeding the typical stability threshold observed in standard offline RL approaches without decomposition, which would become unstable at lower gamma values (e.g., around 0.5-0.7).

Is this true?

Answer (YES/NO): NO